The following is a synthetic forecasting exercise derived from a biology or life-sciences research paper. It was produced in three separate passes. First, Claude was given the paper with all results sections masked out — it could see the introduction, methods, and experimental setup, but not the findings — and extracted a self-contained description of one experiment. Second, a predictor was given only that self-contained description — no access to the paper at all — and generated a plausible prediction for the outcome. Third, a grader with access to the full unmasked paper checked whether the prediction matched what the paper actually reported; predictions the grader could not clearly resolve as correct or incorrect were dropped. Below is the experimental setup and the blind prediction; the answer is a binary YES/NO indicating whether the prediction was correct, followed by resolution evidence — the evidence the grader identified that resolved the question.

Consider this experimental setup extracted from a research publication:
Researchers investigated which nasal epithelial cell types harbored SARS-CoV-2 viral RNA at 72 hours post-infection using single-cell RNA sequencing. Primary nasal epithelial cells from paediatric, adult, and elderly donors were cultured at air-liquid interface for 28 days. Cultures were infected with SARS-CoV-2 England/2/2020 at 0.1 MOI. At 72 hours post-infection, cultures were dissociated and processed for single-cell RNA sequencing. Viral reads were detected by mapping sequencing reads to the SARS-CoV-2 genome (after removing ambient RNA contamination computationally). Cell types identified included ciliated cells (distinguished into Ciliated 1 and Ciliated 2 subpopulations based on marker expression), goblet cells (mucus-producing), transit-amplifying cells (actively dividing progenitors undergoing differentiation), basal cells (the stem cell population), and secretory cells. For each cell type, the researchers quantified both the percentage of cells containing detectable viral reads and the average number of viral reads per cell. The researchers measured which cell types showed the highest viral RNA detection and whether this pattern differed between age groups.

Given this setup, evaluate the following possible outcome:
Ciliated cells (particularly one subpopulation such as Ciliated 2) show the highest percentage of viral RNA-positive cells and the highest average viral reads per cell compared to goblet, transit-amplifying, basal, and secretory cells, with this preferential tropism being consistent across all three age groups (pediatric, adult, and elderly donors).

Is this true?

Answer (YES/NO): NO